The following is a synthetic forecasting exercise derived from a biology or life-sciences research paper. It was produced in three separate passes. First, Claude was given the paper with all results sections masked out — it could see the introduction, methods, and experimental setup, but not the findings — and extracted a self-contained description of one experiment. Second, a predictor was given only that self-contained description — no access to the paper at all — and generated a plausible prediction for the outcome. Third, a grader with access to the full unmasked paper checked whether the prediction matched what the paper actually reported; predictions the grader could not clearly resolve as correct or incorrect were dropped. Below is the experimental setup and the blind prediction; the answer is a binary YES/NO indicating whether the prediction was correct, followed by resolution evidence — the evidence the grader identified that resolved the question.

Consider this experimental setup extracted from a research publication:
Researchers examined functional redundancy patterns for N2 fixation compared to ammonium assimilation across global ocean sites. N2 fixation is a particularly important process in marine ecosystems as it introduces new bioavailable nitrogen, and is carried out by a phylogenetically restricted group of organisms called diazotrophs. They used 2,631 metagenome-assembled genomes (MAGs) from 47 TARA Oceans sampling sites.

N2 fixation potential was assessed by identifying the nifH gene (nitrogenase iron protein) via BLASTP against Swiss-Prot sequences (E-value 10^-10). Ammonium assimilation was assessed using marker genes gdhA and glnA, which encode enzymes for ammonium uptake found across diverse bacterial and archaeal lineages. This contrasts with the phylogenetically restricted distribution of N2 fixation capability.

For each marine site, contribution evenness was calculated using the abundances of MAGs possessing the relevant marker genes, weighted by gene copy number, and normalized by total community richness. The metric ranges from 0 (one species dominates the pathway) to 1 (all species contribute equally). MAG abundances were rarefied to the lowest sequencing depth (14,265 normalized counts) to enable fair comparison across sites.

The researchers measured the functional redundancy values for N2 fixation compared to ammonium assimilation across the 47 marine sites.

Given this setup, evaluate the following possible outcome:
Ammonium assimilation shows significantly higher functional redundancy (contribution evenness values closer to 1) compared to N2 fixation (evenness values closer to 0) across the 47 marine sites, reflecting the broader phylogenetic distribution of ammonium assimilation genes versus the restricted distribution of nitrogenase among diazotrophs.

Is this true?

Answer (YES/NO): YES